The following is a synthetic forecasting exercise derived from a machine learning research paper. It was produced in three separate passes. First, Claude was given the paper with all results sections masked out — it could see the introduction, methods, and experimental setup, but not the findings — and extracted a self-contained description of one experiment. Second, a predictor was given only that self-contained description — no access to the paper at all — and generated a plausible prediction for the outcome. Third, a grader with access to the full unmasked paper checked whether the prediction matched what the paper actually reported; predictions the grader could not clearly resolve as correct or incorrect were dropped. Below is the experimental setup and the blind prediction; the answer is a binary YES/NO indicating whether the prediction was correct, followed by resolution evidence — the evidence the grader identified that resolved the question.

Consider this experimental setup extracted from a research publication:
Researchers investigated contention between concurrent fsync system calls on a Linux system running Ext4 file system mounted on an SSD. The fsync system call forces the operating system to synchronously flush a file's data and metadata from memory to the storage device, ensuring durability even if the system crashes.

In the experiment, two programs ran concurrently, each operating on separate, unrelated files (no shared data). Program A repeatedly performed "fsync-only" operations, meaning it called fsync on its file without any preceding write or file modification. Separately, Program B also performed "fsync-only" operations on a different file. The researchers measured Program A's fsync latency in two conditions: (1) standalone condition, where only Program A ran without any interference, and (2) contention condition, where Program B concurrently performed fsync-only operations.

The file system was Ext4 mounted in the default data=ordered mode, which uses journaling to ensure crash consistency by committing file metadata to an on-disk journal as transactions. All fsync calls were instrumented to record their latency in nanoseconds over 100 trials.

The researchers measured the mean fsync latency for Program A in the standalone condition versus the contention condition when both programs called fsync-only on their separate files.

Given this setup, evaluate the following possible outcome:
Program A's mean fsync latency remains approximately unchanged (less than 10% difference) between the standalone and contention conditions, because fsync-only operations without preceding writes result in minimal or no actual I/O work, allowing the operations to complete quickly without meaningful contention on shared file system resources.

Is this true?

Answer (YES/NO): NO